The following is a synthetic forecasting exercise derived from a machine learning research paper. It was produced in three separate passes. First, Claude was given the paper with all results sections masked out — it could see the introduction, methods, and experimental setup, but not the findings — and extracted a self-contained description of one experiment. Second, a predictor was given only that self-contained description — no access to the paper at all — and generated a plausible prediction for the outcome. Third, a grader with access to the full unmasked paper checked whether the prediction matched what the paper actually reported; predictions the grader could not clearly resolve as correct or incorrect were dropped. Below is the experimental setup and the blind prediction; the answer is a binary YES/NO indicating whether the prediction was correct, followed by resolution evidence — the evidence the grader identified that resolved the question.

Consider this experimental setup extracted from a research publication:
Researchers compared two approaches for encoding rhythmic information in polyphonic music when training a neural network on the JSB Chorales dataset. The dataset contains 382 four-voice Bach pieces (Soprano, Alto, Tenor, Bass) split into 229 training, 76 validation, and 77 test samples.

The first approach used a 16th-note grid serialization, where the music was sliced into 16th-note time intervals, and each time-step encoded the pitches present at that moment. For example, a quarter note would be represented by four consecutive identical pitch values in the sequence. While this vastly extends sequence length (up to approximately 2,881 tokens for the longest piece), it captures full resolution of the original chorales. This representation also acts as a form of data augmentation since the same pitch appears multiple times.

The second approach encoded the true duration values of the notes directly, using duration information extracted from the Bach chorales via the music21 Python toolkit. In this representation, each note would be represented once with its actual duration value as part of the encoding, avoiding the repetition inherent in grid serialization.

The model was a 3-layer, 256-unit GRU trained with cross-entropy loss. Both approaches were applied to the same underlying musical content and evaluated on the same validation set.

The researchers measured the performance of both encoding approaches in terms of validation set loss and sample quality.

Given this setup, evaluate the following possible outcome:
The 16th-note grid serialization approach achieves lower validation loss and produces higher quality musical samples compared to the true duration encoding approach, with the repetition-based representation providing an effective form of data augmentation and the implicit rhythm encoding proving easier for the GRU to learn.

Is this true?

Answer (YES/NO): YES